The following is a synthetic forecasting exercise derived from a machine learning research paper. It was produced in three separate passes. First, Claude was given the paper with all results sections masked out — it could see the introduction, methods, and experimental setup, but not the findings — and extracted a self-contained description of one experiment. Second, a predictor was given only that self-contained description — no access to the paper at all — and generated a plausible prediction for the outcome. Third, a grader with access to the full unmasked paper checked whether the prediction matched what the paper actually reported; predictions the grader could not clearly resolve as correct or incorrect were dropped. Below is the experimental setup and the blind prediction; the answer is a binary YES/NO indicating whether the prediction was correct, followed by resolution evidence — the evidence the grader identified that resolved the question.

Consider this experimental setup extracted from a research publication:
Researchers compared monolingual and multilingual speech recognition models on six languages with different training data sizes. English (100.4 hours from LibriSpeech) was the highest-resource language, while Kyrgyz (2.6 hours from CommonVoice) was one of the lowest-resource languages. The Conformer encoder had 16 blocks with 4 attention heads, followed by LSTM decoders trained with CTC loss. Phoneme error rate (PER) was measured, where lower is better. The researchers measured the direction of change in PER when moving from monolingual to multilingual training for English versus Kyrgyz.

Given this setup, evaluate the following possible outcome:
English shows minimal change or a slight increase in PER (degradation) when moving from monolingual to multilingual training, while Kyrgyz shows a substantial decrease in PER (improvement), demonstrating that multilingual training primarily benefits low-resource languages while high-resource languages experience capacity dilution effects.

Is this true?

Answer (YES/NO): NO